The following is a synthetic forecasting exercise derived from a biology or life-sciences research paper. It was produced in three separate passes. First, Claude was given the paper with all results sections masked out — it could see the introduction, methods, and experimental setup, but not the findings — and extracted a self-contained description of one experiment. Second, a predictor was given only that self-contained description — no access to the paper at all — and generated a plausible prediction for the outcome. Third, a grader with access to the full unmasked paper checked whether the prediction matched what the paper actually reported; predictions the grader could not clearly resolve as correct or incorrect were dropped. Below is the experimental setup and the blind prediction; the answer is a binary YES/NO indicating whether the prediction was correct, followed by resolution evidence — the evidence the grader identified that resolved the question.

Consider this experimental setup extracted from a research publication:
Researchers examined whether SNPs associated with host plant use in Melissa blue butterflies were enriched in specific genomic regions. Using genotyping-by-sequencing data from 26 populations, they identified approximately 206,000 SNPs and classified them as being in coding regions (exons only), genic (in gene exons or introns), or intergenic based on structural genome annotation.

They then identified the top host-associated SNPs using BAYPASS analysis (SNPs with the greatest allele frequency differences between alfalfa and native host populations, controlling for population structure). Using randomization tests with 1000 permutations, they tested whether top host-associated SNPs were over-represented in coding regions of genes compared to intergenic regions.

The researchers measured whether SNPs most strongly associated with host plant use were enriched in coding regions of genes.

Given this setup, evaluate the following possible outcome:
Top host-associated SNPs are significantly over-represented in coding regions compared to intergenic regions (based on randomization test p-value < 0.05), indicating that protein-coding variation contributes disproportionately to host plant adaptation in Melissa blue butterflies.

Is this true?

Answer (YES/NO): NO